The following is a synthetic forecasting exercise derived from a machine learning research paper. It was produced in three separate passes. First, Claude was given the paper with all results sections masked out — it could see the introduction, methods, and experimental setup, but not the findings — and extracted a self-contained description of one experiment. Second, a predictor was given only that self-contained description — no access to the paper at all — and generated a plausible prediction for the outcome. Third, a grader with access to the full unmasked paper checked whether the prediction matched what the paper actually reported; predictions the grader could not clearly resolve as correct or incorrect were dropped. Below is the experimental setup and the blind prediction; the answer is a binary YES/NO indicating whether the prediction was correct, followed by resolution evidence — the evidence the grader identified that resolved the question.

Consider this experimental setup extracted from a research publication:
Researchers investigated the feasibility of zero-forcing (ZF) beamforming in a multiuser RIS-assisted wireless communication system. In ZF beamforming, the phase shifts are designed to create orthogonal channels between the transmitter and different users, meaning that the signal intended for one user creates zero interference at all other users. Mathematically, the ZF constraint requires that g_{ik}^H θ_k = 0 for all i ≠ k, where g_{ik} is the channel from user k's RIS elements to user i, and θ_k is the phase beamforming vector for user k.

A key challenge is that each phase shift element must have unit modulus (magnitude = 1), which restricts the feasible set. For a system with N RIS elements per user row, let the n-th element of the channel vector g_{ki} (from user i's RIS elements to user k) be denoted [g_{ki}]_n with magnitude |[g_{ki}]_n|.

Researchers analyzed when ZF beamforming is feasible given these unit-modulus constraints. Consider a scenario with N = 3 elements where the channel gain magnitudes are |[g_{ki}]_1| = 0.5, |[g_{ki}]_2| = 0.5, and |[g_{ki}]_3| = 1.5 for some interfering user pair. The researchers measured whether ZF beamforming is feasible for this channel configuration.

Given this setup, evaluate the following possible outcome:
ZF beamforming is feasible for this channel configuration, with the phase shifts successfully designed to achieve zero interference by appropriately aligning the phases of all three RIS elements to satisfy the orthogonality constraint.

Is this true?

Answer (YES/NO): NO